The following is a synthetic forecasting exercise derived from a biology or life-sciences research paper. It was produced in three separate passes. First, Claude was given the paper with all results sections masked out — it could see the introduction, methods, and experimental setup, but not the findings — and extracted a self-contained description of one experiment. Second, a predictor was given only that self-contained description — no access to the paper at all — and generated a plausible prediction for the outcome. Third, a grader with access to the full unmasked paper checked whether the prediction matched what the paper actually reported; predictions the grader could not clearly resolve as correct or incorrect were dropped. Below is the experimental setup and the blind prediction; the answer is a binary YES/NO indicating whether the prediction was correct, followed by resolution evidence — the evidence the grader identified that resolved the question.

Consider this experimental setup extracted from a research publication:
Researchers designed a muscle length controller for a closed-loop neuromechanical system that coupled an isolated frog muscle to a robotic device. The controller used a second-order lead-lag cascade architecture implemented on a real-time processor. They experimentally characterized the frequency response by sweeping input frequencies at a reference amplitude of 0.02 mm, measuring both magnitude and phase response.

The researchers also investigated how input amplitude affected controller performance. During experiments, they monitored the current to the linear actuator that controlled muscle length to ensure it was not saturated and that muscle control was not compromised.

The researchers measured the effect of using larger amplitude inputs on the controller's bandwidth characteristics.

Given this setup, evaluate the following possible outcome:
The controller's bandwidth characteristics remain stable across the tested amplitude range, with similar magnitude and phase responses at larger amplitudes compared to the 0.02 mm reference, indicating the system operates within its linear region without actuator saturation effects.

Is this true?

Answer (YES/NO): NO